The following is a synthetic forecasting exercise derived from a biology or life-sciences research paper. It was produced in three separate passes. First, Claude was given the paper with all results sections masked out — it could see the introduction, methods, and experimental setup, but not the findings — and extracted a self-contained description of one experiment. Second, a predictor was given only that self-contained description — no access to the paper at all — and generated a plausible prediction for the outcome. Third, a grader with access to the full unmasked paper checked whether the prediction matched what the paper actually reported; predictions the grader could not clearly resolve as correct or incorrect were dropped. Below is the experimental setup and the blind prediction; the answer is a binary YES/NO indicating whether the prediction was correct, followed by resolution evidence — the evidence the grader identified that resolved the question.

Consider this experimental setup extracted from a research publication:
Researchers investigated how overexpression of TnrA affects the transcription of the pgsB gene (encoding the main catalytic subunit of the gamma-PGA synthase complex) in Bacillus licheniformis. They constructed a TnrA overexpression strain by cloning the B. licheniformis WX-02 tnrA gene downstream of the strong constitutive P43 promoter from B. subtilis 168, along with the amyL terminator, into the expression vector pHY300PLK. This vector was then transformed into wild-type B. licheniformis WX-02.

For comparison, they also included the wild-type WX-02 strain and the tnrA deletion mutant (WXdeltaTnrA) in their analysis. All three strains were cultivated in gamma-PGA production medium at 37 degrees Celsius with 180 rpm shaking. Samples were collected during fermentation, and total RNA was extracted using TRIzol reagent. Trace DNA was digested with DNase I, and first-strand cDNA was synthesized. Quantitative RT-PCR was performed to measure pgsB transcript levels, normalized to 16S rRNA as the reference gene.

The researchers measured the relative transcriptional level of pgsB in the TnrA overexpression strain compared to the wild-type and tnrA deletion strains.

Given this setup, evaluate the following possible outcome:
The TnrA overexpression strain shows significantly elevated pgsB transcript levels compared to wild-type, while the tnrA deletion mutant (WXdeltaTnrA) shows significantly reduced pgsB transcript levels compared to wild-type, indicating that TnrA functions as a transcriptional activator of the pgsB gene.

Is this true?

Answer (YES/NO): NO